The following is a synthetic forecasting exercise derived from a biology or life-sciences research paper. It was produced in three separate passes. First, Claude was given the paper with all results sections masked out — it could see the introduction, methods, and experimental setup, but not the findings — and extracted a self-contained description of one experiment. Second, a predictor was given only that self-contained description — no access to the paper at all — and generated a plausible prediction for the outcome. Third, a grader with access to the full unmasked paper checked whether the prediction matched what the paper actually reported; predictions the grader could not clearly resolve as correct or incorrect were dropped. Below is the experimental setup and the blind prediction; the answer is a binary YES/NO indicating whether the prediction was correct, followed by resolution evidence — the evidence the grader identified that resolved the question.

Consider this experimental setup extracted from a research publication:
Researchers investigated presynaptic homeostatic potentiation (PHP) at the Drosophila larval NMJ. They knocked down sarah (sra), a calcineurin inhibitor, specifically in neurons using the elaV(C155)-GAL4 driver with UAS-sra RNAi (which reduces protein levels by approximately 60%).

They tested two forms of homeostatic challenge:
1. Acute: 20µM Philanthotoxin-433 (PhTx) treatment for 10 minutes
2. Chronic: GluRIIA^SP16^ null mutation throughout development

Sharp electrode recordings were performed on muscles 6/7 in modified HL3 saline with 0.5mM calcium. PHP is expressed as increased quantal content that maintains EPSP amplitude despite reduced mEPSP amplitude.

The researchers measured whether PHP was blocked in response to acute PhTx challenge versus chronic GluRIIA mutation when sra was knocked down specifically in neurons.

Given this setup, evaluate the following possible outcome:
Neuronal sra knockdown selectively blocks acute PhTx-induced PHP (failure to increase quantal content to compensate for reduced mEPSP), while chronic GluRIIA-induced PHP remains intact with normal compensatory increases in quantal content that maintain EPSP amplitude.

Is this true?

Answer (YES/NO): NO